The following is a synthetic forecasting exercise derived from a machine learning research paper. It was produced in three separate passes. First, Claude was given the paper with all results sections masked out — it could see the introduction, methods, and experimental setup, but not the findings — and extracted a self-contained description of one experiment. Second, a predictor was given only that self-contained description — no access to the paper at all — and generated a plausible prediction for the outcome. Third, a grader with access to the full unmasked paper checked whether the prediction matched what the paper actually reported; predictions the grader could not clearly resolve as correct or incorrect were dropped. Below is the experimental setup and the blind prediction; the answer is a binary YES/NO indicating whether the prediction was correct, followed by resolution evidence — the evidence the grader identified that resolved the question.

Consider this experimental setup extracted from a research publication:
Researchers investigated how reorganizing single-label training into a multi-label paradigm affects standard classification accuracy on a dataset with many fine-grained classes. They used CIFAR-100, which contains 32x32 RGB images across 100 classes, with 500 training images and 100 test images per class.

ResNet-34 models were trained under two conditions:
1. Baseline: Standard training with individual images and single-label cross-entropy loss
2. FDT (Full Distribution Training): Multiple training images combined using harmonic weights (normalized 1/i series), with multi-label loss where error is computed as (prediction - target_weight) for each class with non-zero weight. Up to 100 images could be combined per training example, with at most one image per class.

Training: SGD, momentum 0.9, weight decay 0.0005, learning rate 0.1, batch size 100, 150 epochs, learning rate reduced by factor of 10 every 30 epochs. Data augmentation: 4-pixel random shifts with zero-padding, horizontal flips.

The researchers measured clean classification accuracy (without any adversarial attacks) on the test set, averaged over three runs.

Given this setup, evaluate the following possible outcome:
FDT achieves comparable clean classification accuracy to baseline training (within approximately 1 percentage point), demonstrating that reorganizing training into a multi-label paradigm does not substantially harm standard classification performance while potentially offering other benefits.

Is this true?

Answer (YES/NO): YES